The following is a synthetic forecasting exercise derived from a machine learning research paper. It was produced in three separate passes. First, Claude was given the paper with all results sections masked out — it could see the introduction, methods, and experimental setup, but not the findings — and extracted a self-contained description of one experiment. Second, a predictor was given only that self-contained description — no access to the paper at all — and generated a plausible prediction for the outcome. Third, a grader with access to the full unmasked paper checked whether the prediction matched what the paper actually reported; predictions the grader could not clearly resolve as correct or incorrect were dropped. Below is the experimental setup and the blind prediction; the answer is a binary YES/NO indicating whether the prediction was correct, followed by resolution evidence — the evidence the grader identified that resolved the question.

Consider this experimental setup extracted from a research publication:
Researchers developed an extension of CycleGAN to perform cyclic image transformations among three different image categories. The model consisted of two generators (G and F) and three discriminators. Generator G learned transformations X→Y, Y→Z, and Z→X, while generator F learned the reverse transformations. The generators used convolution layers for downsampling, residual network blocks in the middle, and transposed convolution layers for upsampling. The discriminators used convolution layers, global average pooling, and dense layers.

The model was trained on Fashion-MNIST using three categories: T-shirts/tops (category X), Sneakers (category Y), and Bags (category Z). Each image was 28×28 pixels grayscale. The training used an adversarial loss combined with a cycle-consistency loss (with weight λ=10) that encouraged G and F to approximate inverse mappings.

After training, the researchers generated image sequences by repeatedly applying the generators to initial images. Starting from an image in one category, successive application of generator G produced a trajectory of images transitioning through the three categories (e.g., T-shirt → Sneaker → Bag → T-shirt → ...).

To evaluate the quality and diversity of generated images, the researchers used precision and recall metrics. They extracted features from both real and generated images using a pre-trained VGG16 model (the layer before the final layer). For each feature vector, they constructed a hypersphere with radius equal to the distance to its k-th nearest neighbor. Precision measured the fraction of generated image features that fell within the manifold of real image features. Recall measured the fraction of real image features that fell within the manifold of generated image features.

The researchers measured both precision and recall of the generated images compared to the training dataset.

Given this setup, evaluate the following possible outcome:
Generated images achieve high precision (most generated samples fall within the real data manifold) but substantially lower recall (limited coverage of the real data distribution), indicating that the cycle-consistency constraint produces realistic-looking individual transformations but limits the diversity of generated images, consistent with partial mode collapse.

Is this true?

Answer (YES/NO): YES